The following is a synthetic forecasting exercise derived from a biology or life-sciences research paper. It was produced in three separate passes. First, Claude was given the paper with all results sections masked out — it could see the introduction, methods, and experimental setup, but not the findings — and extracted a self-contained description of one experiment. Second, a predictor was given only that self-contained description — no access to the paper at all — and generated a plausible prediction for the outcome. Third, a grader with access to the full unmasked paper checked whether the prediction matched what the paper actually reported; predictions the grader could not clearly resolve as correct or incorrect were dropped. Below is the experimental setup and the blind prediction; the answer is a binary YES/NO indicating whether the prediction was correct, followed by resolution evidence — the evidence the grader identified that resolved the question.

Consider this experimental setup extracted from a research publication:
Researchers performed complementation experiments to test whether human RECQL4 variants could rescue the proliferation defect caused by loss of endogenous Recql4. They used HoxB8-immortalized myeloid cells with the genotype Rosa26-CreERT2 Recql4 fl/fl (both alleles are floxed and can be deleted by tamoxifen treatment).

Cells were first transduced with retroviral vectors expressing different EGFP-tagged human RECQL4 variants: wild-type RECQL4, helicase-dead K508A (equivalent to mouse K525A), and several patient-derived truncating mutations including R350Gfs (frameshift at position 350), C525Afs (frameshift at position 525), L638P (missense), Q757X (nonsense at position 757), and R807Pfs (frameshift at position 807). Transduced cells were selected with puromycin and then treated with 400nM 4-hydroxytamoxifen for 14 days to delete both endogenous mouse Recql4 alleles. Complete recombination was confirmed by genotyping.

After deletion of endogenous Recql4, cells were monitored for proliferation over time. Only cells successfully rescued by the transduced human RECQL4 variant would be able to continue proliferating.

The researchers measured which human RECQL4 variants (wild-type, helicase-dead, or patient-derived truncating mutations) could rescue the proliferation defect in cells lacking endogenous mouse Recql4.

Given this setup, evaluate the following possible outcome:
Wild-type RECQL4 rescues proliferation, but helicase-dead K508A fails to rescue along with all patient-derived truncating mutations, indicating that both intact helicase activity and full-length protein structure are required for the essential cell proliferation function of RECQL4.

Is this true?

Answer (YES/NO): NO